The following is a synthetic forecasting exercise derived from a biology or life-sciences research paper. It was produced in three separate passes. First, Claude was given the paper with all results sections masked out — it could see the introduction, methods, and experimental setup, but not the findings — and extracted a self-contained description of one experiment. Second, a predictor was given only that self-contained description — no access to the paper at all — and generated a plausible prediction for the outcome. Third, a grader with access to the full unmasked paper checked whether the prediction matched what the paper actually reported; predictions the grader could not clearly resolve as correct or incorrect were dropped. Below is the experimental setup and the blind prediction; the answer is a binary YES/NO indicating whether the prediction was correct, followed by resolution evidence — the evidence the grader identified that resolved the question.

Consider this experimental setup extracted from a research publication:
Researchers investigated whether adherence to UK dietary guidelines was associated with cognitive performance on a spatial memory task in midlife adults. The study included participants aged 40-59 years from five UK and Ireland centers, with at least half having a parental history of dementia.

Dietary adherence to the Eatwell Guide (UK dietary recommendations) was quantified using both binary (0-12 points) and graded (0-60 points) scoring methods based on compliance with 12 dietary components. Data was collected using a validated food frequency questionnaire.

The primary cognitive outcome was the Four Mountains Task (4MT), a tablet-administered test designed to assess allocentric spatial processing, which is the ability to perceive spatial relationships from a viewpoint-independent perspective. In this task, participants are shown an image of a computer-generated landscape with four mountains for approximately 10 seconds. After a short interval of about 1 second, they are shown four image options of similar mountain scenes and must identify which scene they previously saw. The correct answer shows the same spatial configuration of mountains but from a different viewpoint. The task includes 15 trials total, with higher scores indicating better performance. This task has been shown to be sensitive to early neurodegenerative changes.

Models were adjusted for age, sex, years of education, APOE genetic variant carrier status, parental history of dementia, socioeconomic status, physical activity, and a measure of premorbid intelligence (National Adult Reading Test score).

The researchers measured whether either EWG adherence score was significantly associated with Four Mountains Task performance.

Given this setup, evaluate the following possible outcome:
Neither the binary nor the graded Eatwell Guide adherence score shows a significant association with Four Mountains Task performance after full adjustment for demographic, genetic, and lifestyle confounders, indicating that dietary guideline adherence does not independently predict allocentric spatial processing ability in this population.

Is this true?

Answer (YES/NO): YES